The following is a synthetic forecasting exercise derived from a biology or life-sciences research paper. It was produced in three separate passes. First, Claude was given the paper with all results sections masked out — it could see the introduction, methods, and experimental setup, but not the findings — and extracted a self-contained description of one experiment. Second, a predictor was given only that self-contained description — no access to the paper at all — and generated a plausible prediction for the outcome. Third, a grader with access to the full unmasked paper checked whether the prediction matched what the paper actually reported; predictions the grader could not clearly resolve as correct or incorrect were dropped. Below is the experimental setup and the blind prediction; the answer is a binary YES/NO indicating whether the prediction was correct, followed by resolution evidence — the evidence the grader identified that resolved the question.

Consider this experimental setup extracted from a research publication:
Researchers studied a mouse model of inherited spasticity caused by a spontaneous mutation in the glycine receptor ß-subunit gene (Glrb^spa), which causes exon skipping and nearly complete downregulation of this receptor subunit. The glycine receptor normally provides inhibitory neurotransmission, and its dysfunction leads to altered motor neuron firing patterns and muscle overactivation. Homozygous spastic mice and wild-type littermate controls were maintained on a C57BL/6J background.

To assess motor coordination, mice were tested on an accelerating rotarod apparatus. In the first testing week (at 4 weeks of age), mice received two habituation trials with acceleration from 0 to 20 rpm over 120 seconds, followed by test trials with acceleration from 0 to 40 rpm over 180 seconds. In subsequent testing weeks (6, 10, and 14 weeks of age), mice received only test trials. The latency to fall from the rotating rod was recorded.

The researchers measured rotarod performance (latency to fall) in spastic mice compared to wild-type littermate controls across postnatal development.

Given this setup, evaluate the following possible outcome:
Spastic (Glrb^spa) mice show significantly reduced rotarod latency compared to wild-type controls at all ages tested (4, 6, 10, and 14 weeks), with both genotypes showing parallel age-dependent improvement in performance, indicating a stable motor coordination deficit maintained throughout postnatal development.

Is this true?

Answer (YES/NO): NO